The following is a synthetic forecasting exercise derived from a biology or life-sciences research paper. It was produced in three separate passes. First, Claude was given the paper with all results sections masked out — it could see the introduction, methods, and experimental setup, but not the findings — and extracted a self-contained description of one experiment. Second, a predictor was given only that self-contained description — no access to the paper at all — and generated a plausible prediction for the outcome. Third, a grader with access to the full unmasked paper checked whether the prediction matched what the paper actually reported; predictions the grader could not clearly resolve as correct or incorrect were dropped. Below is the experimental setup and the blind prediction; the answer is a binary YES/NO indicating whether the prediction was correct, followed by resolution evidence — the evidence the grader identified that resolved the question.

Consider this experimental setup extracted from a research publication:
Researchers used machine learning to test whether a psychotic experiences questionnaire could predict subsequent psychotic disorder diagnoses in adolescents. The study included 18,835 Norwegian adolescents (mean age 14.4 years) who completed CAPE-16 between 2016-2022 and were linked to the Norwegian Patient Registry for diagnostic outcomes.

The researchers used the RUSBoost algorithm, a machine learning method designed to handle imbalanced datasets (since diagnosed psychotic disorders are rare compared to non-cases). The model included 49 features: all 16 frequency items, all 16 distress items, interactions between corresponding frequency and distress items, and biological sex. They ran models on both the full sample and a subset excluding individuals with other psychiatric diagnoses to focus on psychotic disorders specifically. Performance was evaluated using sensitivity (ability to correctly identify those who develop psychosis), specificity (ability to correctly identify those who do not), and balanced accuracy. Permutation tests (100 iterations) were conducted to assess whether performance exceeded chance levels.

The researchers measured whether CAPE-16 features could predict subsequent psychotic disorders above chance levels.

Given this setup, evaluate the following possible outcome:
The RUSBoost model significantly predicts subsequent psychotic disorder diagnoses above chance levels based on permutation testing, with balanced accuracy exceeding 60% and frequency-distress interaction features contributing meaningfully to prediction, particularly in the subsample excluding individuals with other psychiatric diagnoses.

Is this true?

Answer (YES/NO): NO